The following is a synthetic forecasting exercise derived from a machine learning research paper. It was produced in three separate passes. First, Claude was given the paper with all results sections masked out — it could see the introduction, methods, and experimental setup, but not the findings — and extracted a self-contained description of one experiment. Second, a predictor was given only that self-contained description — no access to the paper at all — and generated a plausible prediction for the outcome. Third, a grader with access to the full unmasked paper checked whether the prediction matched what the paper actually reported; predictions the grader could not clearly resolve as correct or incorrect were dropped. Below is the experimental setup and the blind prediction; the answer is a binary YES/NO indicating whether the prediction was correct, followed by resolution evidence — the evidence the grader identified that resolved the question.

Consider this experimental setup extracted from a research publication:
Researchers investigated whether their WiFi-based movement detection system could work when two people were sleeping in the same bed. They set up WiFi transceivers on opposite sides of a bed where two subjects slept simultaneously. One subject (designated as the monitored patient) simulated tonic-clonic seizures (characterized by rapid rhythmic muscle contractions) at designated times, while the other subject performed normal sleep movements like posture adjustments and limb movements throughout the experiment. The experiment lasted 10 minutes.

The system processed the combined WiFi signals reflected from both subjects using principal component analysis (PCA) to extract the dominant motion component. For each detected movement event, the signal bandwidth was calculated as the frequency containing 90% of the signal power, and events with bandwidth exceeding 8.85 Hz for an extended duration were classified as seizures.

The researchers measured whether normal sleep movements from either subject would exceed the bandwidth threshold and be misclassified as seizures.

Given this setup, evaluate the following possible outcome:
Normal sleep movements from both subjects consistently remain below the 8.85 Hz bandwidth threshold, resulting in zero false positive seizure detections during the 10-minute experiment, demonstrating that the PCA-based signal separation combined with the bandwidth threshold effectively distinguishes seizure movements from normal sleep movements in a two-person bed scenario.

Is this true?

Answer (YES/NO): NO